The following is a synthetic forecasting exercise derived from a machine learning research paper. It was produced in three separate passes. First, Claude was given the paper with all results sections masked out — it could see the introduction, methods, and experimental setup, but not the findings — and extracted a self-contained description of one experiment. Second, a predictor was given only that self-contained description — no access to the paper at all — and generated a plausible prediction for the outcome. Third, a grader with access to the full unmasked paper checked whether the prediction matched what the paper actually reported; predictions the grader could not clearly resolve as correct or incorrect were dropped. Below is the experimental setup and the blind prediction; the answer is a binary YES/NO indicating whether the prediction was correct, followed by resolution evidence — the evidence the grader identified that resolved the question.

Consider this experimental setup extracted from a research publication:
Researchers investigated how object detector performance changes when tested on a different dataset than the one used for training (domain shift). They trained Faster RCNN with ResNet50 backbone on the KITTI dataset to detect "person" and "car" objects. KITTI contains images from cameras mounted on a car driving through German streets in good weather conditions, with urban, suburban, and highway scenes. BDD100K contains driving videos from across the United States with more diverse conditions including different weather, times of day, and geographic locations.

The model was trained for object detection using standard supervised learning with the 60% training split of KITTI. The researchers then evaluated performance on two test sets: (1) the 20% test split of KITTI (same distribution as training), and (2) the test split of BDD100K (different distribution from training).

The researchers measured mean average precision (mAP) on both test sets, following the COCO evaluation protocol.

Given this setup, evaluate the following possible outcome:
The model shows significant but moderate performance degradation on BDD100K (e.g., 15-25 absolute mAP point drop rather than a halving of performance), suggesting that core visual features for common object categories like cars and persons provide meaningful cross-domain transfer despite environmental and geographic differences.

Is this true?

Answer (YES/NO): NO